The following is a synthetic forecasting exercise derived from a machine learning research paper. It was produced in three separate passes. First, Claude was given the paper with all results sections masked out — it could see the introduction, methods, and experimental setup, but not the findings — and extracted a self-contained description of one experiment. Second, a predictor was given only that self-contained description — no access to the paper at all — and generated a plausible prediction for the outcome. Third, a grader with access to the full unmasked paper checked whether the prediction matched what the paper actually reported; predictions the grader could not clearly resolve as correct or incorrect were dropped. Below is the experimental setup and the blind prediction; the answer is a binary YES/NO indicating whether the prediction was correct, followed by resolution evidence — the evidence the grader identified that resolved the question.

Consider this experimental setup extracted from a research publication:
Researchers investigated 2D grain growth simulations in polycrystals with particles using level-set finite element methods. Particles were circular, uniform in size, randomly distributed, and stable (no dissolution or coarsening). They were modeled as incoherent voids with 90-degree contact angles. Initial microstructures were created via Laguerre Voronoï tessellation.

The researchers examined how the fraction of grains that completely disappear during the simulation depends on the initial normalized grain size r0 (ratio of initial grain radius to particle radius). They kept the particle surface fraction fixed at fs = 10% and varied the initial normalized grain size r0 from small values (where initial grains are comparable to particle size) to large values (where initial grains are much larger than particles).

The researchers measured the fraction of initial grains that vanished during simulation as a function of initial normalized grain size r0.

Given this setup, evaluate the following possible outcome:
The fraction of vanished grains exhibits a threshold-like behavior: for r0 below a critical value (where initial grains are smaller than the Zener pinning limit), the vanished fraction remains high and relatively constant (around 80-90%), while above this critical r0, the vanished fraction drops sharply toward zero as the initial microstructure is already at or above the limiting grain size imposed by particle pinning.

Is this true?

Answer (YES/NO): NO